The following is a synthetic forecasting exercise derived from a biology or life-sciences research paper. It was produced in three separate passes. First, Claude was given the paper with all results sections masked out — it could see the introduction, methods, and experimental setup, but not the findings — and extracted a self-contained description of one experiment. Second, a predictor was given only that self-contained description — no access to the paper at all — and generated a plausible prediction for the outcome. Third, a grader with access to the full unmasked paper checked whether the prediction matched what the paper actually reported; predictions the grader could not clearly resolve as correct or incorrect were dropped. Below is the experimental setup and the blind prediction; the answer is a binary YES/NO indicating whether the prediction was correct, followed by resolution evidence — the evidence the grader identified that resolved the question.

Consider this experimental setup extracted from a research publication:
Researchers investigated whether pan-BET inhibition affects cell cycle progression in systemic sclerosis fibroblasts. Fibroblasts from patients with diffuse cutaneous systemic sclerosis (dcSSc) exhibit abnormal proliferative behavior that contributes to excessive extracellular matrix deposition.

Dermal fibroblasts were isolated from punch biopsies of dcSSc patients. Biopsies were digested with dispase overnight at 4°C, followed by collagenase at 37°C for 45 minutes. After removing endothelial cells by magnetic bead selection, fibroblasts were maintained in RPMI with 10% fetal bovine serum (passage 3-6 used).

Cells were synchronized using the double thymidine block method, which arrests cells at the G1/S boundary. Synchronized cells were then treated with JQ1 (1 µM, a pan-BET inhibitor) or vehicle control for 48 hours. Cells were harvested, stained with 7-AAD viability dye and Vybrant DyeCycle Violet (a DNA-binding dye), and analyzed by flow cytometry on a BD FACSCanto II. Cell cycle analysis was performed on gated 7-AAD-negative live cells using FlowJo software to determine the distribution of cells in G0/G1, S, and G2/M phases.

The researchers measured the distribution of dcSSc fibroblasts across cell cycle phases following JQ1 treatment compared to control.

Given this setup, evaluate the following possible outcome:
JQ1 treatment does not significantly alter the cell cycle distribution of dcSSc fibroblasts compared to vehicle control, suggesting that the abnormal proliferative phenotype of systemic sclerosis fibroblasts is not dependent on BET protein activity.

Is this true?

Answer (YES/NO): NO